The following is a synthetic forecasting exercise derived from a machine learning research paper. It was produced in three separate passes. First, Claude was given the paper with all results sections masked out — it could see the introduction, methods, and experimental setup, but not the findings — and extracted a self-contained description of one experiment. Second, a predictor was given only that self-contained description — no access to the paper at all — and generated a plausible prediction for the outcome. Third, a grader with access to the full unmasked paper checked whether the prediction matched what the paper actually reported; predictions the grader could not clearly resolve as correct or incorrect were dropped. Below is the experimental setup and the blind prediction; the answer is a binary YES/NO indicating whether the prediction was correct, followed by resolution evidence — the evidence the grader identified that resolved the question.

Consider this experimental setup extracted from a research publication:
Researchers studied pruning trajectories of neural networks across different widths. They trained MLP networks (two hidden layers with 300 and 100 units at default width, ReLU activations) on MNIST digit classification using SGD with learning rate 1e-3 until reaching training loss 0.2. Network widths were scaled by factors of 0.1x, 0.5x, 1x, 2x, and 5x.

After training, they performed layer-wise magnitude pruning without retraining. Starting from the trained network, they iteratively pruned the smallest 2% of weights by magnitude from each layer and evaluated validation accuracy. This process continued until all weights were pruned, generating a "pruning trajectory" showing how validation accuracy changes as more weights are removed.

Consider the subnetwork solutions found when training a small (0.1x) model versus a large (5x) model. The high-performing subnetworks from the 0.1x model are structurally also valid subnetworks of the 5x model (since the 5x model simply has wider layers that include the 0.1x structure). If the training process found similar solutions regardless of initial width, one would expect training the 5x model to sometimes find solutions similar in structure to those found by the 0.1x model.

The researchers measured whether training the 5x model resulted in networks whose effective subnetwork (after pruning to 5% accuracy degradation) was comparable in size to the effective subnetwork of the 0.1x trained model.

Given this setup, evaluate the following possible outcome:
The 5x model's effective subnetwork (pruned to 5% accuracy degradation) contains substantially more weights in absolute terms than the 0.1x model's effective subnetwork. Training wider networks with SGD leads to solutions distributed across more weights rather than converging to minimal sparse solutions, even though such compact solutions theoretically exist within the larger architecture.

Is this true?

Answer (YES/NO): YES